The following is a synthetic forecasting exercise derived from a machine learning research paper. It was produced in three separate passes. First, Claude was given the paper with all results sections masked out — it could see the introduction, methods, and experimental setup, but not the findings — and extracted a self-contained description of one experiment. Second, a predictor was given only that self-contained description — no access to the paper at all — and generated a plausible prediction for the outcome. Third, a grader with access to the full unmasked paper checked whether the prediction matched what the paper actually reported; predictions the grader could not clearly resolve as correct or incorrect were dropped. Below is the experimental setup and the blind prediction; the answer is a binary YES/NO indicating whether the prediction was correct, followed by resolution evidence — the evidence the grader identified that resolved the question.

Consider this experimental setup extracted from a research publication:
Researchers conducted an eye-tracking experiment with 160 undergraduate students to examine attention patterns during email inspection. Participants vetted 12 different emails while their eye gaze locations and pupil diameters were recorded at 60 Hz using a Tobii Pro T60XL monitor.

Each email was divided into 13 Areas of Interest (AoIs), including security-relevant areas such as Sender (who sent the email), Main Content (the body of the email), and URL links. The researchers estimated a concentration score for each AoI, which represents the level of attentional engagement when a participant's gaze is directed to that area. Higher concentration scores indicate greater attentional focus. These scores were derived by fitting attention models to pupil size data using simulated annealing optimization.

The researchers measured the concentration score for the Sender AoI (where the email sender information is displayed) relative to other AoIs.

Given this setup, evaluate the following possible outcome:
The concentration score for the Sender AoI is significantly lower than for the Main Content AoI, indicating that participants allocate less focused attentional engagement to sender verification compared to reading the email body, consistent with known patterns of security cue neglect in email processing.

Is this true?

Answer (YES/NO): YES